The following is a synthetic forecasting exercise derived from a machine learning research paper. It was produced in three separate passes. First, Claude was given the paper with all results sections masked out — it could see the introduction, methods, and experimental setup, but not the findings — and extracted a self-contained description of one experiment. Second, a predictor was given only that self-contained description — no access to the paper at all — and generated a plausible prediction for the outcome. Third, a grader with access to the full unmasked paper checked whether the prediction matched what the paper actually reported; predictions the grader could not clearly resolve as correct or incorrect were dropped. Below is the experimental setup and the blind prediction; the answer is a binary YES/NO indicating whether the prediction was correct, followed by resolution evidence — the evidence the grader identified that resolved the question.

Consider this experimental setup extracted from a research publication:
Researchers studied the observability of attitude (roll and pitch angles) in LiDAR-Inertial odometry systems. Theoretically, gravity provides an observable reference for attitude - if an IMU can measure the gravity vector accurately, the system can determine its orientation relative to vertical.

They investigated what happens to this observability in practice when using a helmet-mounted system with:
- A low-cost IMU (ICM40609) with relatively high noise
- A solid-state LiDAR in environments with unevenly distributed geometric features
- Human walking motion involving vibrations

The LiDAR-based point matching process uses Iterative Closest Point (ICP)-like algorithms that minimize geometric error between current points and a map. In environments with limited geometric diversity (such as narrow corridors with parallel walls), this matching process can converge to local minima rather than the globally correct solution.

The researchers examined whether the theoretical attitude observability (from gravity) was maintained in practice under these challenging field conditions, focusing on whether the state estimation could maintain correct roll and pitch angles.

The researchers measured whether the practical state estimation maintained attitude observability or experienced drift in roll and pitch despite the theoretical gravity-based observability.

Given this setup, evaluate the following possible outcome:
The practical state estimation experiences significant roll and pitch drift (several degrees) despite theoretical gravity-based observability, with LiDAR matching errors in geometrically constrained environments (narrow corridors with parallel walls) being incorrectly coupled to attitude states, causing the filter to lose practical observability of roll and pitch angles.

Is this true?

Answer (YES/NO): YES